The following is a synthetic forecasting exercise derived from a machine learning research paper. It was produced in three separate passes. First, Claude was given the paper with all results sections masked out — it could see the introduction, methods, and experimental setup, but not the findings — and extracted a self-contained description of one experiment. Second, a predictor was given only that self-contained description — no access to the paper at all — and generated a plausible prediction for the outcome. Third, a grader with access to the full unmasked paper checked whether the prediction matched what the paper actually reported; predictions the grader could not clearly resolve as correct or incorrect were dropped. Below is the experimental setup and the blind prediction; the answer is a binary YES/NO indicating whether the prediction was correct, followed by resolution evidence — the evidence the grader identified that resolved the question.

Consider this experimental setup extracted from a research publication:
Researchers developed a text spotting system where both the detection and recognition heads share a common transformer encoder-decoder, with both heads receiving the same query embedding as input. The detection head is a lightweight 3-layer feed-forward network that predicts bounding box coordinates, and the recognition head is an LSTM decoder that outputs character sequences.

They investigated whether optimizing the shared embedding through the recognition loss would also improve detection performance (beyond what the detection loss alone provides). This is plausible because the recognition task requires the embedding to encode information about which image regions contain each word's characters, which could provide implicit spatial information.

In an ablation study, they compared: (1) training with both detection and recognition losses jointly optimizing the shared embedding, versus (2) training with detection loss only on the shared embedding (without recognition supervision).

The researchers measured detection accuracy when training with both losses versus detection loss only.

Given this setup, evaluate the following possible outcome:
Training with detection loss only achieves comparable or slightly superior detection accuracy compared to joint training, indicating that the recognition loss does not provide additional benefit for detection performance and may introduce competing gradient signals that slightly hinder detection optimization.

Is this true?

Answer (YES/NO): NO